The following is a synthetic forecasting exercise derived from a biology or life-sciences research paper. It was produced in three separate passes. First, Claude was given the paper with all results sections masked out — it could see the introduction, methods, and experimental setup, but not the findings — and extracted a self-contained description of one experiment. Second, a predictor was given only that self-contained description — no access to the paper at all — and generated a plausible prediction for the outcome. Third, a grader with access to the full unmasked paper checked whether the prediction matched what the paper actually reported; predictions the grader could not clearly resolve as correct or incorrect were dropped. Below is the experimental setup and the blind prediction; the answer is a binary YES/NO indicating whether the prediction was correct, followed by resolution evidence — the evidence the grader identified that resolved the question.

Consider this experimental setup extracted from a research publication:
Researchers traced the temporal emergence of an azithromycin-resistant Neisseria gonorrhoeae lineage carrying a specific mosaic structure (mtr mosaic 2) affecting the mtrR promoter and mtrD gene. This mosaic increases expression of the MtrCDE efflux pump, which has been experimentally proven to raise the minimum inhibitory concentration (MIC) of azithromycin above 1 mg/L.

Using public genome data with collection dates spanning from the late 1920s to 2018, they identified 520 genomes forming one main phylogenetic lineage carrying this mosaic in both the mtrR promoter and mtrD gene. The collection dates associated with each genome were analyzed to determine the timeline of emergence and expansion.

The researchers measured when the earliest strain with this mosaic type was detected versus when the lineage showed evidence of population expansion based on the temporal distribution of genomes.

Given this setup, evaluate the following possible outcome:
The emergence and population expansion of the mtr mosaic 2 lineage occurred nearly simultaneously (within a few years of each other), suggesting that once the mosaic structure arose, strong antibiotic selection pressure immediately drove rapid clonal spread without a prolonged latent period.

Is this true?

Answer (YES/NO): NO